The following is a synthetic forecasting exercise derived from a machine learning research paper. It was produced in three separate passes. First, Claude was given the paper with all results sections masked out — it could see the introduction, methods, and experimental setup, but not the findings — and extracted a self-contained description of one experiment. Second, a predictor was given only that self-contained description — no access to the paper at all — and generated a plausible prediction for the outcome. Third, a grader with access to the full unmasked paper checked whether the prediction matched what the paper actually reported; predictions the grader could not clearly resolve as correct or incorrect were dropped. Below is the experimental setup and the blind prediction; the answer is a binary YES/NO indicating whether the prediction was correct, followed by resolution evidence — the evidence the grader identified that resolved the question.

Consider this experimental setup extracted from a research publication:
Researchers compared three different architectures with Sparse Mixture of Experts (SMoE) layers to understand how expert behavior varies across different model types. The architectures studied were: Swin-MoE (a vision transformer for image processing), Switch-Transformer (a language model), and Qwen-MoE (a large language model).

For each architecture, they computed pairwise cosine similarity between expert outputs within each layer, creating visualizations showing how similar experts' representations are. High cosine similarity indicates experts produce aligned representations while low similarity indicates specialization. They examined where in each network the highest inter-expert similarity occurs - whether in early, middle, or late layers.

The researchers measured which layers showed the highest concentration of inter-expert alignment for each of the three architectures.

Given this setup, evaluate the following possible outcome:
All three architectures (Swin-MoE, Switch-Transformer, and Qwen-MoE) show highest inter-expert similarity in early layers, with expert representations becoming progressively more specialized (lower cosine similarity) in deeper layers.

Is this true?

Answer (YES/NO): NO